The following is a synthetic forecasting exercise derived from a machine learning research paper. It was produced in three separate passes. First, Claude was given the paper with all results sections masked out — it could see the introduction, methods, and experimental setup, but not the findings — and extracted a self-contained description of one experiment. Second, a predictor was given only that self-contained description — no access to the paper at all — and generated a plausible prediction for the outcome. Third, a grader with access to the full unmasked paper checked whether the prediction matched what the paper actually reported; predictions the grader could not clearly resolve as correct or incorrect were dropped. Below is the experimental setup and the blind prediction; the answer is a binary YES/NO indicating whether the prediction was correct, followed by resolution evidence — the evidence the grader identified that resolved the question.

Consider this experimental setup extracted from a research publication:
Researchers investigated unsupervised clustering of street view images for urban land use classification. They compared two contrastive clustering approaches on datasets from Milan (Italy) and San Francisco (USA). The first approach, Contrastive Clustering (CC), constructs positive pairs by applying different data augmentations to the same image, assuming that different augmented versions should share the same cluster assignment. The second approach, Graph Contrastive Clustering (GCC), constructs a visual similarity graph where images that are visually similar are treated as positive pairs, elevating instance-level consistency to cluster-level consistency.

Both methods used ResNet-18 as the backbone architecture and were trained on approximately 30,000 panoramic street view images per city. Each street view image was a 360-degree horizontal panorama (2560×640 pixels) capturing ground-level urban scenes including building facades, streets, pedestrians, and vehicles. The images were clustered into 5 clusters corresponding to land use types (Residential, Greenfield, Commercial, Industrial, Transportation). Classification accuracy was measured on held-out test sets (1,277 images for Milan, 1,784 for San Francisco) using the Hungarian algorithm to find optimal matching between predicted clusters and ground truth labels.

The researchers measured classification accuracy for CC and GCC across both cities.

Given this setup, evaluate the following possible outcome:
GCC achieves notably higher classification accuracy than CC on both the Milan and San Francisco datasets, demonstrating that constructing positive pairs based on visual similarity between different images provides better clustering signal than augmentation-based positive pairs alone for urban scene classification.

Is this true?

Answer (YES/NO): NO